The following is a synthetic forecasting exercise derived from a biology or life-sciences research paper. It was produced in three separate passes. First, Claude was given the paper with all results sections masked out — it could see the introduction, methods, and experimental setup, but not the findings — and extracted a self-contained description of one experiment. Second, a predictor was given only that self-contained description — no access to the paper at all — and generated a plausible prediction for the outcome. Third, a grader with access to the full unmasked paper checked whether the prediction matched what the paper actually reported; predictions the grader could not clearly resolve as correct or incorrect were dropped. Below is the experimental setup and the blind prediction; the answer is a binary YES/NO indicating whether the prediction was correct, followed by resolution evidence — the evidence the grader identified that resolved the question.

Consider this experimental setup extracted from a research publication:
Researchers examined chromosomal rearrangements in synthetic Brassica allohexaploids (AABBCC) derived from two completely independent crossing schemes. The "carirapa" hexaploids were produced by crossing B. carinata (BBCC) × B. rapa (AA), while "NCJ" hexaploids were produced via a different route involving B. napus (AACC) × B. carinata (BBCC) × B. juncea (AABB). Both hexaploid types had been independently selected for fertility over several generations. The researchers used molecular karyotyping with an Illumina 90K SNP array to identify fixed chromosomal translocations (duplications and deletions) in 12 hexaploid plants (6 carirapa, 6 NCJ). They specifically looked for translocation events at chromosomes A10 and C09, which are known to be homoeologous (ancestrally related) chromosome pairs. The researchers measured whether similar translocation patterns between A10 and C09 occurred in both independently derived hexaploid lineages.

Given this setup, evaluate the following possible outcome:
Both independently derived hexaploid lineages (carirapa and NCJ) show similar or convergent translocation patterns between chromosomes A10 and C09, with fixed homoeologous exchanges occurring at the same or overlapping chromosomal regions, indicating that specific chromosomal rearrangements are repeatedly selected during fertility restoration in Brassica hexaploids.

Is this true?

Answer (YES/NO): NO